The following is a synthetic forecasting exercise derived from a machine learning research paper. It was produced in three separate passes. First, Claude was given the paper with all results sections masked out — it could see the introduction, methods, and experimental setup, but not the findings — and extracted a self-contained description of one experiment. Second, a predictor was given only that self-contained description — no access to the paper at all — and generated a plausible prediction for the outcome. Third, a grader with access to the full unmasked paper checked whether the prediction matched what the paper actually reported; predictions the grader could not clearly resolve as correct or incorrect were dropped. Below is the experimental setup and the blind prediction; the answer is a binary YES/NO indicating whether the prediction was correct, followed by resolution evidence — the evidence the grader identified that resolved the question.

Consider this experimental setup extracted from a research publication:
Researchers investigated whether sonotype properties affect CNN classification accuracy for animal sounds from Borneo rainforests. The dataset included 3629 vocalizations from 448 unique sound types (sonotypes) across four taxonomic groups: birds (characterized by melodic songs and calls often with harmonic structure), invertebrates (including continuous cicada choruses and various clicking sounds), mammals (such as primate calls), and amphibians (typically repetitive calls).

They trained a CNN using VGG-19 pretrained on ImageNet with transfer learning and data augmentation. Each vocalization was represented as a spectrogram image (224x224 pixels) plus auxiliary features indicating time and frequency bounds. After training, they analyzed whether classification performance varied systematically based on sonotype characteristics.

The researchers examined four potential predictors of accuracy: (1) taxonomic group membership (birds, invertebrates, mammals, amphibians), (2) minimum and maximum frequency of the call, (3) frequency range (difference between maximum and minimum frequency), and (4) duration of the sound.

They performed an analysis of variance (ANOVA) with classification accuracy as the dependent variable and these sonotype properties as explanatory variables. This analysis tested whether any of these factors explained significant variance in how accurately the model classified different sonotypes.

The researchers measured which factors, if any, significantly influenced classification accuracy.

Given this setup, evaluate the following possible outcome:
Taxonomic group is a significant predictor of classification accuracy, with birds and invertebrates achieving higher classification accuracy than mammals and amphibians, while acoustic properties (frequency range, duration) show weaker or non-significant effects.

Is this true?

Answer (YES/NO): NO